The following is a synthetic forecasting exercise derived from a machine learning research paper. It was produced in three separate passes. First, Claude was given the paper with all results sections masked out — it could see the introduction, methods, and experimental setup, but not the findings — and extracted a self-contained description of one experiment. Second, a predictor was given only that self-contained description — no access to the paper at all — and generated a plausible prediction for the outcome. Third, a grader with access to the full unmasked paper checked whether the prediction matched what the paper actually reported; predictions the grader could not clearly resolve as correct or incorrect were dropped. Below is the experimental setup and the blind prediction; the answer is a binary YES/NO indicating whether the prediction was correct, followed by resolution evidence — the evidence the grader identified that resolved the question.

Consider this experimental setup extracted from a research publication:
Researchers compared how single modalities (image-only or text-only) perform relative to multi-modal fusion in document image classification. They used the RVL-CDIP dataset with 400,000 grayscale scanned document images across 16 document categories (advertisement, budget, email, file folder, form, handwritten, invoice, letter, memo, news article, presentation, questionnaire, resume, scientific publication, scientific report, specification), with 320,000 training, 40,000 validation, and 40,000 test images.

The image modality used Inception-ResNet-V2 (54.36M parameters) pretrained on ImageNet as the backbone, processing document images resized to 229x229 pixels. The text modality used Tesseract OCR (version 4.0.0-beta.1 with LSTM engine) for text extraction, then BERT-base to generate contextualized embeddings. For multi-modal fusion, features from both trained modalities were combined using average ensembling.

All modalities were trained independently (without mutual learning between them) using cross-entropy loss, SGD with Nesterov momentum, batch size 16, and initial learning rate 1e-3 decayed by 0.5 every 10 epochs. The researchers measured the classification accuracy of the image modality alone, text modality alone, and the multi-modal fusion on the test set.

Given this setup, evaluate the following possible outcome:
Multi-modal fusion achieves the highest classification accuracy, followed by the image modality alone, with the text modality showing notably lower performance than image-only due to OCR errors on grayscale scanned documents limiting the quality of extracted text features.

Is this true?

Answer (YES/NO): NO